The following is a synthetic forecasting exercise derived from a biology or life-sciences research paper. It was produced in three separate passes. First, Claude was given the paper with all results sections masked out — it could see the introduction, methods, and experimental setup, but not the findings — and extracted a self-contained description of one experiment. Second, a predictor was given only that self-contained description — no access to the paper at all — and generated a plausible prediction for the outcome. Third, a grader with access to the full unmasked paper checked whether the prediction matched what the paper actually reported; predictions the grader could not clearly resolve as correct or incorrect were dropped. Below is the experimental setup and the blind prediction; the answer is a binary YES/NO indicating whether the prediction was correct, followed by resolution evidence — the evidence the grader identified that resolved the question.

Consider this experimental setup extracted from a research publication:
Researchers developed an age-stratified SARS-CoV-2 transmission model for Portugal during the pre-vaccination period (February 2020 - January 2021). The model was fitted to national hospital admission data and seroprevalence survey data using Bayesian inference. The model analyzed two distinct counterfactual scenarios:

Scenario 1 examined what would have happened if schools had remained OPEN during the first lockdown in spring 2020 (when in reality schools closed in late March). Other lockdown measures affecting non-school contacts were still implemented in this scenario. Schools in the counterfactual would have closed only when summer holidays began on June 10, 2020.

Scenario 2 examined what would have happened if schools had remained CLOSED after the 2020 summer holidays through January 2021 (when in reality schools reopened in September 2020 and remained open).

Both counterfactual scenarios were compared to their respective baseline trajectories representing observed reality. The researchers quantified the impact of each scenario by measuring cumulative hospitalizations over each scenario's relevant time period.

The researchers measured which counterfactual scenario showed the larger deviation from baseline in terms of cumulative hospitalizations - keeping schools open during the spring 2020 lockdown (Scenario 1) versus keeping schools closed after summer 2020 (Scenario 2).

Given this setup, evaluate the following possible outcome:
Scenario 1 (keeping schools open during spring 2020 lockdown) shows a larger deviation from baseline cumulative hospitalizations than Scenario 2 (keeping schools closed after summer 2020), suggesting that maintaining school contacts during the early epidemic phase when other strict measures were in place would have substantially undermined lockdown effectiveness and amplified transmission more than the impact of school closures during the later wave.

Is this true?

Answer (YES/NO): YES